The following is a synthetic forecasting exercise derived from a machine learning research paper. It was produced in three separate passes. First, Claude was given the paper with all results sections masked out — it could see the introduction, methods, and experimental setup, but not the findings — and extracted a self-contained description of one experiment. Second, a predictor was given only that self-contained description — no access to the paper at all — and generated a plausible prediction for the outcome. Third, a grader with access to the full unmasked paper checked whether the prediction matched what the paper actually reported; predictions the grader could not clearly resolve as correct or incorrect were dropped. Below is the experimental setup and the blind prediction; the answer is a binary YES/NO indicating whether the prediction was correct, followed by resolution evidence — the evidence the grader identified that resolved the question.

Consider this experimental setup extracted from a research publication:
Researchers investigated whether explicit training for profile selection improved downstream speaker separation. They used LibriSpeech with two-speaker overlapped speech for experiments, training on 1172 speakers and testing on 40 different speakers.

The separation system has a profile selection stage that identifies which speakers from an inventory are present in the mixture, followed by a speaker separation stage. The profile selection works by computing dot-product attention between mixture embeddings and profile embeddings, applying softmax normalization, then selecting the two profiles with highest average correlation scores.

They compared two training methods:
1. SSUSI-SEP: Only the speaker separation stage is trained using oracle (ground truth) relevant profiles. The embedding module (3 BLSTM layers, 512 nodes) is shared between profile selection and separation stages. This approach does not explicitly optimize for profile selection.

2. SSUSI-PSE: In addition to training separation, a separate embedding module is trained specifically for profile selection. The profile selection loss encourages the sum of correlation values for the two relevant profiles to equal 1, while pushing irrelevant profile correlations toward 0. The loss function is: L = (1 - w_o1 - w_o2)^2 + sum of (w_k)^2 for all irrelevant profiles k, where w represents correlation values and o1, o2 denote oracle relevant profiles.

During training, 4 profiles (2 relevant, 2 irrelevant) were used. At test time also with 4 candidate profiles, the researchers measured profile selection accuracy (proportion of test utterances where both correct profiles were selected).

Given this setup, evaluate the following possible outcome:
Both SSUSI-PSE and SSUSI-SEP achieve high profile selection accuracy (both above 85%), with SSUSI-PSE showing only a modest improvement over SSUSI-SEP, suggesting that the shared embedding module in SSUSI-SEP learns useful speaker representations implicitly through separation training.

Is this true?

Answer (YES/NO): NO